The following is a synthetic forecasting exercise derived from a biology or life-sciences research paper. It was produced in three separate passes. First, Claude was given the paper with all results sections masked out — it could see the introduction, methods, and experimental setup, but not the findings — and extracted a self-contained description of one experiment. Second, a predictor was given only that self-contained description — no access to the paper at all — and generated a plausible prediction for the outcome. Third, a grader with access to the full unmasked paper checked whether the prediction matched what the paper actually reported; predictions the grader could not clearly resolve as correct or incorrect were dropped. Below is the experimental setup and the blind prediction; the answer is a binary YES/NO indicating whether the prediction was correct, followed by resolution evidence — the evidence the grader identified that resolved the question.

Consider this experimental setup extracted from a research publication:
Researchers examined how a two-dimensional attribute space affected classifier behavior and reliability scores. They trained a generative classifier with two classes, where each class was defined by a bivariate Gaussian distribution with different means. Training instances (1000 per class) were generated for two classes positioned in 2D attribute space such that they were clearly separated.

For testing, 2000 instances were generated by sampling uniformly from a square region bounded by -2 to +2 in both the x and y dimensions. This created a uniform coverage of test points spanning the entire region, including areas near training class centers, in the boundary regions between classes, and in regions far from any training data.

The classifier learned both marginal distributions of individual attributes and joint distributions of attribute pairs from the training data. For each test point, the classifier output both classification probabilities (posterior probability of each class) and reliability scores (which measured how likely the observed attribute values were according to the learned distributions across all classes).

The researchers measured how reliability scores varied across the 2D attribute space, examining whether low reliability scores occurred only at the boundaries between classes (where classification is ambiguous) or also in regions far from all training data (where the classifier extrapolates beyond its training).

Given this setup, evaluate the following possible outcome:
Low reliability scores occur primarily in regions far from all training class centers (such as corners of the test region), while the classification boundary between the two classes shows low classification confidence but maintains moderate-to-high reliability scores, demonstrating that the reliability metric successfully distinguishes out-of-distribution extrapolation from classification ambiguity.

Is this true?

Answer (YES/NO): NO